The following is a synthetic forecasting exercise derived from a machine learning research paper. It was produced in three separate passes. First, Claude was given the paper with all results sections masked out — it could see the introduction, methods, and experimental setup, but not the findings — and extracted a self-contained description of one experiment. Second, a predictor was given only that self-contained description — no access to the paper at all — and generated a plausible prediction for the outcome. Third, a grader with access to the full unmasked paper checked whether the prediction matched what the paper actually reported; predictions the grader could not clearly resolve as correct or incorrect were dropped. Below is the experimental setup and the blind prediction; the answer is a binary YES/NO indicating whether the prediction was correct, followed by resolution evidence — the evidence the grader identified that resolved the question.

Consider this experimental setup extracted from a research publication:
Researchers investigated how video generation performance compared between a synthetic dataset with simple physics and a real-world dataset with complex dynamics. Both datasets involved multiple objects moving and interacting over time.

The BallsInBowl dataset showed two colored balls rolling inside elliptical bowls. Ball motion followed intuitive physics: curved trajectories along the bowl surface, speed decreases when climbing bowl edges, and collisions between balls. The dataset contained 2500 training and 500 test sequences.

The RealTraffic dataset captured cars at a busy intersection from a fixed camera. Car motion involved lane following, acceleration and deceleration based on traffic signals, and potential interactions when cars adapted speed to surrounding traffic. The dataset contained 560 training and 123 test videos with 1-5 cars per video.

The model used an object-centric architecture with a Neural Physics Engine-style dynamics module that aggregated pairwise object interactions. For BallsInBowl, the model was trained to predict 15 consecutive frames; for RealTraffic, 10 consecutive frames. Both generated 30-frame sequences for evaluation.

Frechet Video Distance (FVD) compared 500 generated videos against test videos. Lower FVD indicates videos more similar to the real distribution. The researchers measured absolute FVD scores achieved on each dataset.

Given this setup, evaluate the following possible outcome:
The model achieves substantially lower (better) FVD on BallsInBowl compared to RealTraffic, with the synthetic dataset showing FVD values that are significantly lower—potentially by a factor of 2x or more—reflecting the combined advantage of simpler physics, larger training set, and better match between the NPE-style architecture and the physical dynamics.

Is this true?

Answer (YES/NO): YES